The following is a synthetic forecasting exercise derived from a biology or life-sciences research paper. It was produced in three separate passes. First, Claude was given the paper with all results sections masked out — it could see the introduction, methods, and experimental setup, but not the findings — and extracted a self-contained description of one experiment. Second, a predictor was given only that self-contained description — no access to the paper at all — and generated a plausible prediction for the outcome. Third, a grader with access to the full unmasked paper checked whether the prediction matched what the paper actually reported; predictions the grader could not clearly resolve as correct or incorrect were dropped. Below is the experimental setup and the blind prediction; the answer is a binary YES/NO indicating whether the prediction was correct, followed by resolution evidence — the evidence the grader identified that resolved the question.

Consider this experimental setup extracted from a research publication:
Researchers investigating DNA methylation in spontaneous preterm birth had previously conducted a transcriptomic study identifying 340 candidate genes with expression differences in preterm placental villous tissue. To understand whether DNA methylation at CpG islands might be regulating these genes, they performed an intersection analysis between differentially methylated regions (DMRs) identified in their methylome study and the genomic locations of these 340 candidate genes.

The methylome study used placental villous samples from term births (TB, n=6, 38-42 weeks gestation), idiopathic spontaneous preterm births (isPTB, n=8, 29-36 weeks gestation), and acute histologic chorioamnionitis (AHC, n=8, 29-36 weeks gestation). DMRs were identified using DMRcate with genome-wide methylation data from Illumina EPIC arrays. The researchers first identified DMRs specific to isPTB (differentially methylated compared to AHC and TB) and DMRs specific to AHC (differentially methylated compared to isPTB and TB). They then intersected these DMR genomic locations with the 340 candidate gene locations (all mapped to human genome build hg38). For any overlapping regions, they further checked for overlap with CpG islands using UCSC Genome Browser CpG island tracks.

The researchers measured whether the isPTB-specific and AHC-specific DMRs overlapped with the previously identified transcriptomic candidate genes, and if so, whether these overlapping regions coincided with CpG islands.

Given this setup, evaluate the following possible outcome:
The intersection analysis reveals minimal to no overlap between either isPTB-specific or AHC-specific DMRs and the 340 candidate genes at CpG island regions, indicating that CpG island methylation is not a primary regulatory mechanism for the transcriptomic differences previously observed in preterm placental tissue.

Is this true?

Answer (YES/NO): YES